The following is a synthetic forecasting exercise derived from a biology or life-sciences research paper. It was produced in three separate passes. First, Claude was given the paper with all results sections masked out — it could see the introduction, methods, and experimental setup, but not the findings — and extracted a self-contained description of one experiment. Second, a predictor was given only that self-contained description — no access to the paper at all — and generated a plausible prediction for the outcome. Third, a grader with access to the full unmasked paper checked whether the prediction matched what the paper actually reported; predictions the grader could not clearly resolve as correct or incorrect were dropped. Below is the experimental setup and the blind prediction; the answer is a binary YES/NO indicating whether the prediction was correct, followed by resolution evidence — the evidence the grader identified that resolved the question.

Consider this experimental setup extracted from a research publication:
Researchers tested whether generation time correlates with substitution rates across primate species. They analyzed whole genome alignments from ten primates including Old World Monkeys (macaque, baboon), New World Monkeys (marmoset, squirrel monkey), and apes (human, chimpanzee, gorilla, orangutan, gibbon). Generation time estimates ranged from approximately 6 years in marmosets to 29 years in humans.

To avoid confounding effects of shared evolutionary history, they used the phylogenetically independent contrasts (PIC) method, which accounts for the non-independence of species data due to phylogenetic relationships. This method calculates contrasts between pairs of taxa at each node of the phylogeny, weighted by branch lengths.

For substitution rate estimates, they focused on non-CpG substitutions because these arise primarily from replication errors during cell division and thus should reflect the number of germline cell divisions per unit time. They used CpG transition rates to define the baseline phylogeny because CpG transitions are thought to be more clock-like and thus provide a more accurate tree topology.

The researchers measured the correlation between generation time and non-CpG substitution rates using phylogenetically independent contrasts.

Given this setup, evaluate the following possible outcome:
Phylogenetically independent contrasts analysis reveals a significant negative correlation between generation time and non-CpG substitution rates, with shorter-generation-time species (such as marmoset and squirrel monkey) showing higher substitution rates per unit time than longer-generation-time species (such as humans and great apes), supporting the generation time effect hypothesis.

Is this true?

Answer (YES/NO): NO